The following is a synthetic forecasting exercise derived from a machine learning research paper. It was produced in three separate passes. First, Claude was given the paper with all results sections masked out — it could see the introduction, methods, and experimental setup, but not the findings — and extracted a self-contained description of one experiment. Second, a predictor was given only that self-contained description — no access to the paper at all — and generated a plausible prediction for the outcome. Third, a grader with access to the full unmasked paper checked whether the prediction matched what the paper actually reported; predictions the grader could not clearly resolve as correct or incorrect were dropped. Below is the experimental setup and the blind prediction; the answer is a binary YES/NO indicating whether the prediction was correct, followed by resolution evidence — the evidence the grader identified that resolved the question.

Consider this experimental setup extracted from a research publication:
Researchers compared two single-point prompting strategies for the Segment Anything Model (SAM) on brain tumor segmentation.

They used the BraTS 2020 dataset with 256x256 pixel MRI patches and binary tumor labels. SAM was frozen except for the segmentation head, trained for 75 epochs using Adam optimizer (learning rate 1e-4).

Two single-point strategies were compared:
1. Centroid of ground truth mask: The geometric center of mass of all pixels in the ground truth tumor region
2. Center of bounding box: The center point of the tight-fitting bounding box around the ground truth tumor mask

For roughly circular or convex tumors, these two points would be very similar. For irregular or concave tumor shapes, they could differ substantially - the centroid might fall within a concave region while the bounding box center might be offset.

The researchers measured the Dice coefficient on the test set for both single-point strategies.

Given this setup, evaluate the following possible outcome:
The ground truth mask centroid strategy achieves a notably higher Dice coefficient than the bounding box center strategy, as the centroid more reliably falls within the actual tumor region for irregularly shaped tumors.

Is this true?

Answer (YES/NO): NO